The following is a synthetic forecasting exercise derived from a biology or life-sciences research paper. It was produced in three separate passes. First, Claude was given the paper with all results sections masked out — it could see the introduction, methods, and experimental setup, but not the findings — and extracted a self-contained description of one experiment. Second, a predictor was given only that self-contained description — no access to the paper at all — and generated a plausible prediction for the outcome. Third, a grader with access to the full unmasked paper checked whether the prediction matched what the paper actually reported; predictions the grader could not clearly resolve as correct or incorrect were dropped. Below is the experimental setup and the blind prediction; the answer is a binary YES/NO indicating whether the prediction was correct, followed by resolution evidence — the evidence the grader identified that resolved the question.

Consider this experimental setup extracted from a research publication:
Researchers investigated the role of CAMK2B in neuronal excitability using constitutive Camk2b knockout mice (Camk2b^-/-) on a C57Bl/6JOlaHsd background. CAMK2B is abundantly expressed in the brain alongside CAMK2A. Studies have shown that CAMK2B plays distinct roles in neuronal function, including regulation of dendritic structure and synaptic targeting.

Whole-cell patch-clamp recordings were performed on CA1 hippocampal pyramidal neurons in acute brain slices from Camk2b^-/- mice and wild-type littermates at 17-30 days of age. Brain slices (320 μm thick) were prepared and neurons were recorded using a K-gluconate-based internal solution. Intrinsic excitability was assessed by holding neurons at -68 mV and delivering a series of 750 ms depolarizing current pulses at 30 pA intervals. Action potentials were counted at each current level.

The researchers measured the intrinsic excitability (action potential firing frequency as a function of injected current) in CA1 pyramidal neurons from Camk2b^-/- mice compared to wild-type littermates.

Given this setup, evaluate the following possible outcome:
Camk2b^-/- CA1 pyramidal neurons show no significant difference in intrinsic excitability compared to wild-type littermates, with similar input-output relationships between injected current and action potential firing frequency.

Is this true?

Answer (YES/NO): YES